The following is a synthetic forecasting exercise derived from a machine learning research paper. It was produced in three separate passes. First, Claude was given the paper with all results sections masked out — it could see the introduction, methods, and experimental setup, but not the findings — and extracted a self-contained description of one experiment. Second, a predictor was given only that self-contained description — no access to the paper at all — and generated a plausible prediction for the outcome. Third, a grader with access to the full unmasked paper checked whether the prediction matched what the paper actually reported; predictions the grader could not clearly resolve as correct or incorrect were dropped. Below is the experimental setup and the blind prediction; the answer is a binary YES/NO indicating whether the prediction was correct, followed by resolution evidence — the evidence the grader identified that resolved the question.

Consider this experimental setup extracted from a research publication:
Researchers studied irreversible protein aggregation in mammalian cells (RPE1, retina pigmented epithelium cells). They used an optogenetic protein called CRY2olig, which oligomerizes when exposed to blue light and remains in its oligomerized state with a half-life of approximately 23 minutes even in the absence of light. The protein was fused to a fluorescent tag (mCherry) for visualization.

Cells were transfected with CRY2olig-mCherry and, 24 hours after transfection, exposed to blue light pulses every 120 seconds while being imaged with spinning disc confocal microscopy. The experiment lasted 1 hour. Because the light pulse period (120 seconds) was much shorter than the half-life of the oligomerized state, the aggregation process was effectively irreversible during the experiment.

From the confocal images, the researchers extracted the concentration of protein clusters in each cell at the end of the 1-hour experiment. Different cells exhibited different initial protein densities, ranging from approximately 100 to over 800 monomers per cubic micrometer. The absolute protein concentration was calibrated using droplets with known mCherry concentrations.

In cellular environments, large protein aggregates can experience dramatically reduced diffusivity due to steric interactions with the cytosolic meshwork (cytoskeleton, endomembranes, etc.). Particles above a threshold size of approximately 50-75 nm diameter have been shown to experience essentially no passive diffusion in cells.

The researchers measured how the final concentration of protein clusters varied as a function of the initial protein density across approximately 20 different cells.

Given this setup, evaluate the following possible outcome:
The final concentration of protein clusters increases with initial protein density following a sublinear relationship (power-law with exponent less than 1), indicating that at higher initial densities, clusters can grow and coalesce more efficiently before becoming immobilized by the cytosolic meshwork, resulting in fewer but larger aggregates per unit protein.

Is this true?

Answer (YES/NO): NO